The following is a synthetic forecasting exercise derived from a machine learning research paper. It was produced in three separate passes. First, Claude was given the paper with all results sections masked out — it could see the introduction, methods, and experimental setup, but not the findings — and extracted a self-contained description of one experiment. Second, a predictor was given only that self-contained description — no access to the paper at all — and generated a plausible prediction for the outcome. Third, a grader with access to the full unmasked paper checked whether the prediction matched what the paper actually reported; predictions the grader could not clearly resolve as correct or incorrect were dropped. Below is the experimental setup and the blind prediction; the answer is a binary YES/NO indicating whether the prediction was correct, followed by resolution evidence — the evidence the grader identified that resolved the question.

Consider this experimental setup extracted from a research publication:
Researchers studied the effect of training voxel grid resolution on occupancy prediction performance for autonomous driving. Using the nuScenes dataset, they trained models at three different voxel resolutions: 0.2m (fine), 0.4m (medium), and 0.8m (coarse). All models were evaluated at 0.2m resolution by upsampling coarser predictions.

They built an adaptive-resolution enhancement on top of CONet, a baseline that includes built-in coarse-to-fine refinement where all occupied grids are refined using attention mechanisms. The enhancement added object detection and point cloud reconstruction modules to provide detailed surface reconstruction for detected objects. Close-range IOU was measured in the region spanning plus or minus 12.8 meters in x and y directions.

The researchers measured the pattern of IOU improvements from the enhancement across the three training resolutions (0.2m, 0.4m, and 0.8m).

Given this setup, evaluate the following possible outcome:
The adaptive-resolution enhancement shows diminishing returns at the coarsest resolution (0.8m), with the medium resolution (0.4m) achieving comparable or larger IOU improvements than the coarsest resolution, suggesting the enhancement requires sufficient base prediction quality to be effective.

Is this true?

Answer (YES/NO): NO